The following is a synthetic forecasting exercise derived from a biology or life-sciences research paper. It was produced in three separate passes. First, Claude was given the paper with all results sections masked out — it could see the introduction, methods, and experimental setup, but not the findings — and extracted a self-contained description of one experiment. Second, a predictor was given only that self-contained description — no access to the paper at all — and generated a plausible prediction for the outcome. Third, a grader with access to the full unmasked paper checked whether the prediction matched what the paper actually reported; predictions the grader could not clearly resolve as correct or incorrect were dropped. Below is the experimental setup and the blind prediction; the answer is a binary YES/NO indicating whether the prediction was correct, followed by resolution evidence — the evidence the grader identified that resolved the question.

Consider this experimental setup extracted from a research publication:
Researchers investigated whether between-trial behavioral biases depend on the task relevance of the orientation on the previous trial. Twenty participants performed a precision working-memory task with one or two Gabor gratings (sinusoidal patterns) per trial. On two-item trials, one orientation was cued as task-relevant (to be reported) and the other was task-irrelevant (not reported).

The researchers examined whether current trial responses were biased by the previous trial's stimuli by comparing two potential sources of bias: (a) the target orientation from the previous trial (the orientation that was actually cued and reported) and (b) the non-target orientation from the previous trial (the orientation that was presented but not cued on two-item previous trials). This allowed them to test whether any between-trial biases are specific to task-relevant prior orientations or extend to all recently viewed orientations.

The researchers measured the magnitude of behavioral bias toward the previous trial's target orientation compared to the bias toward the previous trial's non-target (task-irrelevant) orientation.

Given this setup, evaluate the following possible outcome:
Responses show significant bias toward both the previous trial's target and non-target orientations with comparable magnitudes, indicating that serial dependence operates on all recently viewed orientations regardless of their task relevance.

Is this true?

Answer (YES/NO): NO